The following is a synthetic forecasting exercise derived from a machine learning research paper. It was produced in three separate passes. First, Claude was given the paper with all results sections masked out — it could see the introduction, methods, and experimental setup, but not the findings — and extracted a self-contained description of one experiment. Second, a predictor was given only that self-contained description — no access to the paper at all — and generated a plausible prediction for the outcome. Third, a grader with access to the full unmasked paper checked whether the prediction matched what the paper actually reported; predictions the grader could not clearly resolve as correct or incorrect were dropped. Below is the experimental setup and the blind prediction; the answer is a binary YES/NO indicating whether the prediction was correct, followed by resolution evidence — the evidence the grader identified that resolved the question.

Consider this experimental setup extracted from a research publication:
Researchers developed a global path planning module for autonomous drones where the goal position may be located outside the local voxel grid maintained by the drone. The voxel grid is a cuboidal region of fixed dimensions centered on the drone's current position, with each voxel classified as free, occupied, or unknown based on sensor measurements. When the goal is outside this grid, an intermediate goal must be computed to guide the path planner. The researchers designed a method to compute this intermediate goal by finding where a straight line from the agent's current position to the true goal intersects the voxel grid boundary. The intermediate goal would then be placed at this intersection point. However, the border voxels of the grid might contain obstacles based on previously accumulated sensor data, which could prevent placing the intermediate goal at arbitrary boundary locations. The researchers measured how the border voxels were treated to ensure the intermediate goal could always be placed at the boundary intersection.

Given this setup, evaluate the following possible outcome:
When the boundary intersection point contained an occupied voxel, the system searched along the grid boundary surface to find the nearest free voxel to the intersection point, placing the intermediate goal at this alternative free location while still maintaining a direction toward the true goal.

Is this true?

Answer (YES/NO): NO